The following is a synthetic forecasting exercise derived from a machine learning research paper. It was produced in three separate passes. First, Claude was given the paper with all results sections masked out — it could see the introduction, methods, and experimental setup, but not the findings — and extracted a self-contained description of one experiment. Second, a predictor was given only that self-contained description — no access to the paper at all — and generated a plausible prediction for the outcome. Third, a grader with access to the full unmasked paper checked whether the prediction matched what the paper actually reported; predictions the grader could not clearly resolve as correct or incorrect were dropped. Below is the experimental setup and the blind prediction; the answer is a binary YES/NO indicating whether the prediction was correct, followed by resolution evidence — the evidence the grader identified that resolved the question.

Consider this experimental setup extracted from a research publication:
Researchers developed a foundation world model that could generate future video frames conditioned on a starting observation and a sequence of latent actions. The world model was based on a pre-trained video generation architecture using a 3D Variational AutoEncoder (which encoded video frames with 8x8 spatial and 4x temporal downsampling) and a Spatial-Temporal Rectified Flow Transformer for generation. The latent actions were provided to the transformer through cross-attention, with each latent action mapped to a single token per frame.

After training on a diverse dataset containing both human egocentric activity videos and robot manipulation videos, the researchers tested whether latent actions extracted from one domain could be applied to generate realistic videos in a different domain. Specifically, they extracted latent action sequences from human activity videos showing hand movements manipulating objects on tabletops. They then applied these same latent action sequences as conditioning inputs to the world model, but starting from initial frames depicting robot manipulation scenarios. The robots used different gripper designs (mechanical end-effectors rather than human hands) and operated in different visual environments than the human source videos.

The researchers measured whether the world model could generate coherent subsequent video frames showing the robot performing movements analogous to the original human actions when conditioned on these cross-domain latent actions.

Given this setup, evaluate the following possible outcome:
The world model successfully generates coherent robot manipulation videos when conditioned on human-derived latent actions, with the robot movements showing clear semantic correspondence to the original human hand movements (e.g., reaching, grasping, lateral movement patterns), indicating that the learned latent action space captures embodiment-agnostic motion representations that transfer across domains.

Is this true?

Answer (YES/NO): YES